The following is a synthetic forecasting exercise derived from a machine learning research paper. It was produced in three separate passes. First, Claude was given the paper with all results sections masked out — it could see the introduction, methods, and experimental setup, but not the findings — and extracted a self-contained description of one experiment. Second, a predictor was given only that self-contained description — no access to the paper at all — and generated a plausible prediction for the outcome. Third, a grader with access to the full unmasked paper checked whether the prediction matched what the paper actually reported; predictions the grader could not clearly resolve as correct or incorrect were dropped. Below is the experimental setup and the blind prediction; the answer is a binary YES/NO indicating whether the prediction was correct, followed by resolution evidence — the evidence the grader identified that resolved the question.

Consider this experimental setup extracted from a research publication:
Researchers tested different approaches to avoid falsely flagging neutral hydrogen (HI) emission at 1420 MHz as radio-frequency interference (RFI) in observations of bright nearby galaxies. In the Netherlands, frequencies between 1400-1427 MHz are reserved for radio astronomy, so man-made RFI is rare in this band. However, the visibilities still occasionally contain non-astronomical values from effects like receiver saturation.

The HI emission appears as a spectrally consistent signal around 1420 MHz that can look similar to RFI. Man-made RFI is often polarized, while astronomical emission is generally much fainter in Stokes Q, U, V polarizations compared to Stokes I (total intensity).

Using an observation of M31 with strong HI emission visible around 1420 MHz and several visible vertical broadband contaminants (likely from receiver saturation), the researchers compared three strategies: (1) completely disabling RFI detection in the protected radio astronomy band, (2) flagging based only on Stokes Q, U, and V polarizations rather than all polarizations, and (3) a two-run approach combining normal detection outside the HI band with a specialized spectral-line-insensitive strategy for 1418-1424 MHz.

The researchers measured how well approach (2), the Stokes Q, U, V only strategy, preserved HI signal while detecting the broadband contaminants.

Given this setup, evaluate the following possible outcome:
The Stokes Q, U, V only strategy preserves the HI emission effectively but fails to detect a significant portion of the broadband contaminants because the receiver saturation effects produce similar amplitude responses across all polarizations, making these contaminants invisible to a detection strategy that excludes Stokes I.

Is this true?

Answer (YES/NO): NO